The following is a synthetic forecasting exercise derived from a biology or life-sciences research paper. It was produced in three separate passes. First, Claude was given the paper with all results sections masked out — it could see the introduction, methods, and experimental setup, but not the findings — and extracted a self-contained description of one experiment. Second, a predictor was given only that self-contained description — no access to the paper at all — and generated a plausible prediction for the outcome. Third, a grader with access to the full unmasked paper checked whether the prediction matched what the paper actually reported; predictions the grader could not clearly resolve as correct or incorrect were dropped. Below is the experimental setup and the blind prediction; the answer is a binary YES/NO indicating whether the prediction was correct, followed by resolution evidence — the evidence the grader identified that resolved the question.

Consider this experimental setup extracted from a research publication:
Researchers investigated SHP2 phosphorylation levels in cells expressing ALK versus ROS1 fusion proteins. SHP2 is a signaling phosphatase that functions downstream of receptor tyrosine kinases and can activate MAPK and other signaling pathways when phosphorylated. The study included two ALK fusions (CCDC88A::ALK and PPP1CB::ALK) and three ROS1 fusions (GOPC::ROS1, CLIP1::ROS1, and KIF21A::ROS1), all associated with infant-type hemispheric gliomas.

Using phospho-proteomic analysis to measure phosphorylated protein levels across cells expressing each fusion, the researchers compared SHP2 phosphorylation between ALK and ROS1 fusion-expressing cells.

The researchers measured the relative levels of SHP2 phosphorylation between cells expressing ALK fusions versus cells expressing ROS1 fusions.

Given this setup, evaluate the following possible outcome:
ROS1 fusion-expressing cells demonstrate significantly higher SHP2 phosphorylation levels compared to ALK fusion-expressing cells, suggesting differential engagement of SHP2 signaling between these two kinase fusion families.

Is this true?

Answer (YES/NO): YES